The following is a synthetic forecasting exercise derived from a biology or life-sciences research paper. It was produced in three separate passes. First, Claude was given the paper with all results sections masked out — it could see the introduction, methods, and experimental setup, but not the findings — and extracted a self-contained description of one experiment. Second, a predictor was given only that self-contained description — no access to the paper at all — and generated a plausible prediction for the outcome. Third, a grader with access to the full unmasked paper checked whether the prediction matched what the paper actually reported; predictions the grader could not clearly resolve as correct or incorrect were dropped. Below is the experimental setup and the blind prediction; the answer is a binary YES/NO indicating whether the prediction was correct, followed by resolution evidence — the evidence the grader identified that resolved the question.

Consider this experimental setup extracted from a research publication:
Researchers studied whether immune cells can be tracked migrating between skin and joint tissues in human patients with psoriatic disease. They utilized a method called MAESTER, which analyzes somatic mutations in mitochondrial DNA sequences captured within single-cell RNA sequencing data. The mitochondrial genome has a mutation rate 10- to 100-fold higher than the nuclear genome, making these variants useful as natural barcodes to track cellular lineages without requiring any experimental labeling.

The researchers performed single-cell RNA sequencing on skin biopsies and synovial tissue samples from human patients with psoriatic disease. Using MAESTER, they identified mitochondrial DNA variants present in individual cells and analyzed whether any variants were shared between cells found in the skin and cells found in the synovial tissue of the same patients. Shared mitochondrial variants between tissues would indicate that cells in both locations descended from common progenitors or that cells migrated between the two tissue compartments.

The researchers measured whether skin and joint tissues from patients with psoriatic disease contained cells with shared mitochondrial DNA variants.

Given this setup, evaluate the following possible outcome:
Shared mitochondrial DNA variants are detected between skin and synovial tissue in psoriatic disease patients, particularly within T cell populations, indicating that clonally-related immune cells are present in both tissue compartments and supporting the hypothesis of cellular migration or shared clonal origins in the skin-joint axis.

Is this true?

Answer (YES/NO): NO